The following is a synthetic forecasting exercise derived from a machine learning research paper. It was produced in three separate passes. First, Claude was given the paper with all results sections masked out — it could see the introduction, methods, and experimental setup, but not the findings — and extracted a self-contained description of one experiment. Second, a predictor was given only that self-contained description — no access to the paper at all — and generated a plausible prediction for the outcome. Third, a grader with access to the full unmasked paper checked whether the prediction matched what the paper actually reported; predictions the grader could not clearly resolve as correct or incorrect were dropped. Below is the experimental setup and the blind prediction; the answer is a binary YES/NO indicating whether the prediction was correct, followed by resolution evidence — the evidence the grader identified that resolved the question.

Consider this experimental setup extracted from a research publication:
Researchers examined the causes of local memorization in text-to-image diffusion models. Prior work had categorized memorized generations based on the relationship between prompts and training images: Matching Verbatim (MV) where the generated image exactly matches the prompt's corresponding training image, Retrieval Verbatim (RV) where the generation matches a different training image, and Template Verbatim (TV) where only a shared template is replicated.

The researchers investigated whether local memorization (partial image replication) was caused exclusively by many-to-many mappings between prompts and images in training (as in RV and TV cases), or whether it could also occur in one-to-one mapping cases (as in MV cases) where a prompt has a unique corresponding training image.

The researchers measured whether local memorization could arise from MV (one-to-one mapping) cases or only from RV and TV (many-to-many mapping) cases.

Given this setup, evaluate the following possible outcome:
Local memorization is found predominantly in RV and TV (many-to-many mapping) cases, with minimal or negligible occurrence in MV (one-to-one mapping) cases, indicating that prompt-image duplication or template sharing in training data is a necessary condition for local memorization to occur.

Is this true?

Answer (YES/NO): NO